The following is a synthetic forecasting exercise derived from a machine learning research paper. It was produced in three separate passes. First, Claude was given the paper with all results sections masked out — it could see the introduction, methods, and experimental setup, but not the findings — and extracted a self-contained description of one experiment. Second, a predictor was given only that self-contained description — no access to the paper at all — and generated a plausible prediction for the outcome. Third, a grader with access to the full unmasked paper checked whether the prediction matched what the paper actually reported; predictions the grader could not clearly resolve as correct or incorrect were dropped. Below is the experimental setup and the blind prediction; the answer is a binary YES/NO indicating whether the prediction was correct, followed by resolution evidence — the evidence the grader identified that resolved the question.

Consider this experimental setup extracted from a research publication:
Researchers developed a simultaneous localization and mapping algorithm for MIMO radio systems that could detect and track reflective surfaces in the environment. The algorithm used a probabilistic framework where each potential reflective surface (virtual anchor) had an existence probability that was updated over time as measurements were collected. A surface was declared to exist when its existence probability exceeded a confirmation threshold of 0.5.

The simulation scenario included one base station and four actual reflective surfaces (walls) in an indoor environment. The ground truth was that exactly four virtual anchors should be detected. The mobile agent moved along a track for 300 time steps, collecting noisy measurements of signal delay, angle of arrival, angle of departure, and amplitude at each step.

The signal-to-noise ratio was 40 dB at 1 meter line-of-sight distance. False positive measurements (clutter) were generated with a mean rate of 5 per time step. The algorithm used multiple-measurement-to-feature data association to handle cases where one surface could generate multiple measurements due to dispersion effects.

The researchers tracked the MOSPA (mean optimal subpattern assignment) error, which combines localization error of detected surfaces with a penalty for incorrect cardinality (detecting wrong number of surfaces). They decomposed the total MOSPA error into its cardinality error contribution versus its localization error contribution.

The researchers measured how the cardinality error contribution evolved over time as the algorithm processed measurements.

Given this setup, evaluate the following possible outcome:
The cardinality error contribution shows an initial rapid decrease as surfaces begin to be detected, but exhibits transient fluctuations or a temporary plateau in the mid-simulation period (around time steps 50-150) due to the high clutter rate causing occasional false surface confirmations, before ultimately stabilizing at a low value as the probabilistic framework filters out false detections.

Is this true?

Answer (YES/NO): NO